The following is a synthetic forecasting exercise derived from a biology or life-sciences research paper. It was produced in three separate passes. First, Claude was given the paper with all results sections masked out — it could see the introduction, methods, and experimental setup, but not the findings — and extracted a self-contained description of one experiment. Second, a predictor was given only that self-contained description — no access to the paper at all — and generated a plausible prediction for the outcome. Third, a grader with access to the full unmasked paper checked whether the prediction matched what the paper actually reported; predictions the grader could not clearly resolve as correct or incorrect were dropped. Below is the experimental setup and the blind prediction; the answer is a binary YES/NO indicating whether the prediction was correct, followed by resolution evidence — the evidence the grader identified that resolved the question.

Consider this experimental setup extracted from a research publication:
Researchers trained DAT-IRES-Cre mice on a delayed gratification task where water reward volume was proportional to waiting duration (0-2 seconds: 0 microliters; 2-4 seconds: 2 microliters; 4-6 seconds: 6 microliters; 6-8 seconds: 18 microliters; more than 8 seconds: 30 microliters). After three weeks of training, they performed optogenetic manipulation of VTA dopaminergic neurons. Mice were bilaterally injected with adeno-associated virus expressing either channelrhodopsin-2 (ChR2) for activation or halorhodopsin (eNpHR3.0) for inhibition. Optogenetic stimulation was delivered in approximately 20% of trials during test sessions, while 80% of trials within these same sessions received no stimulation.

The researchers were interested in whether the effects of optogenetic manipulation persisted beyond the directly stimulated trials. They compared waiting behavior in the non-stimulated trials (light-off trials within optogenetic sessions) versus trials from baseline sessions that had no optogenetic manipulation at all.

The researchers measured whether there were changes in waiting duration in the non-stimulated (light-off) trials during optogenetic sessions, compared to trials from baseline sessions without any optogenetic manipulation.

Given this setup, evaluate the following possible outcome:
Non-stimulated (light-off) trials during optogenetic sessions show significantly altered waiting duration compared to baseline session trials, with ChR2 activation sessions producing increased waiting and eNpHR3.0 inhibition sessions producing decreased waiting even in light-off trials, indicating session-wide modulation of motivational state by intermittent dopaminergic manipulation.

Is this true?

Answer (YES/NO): NO